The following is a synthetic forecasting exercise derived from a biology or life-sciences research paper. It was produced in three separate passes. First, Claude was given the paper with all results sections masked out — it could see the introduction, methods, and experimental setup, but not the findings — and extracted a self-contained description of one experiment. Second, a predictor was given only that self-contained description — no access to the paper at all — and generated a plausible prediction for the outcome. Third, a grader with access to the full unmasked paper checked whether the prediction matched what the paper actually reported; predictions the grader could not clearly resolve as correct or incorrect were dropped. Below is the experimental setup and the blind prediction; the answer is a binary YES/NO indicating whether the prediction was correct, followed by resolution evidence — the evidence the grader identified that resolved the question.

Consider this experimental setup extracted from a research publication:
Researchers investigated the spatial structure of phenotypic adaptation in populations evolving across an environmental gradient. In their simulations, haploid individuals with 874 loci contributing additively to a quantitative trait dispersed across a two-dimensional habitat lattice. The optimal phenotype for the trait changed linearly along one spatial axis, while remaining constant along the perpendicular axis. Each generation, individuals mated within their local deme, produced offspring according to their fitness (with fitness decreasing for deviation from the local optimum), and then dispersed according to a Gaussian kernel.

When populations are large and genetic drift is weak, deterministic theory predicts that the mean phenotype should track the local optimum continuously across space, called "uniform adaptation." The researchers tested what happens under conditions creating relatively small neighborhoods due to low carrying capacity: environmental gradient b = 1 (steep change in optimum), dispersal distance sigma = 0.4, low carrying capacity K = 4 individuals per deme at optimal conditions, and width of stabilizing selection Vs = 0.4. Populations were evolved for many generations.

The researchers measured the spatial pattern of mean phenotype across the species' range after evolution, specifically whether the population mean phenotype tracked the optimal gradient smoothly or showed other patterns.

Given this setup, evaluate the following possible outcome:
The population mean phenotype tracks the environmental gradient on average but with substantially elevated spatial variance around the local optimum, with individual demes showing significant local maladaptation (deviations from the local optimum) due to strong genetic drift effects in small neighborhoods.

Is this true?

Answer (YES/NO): NO